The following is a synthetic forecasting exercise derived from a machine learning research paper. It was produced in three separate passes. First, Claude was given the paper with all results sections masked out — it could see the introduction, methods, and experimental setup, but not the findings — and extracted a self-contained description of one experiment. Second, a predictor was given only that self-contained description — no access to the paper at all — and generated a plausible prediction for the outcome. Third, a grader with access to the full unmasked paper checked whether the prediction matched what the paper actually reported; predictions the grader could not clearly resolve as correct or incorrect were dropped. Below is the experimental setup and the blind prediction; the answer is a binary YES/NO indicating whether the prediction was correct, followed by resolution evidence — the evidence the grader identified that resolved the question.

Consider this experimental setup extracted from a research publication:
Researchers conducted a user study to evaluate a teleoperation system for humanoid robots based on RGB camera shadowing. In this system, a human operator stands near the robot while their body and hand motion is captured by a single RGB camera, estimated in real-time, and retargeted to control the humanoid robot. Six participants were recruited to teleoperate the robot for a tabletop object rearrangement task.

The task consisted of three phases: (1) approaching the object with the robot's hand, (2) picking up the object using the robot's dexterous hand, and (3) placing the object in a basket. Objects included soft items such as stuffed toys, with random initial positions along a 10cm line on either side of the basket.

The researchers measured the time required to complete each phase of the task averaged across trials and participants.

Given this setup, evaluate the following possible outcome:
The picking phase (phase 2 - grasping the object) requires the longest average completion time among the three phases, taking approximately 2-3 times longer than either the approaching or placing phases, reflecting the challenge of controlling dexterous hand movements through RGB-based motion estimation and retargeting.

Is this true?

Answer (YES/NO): NO